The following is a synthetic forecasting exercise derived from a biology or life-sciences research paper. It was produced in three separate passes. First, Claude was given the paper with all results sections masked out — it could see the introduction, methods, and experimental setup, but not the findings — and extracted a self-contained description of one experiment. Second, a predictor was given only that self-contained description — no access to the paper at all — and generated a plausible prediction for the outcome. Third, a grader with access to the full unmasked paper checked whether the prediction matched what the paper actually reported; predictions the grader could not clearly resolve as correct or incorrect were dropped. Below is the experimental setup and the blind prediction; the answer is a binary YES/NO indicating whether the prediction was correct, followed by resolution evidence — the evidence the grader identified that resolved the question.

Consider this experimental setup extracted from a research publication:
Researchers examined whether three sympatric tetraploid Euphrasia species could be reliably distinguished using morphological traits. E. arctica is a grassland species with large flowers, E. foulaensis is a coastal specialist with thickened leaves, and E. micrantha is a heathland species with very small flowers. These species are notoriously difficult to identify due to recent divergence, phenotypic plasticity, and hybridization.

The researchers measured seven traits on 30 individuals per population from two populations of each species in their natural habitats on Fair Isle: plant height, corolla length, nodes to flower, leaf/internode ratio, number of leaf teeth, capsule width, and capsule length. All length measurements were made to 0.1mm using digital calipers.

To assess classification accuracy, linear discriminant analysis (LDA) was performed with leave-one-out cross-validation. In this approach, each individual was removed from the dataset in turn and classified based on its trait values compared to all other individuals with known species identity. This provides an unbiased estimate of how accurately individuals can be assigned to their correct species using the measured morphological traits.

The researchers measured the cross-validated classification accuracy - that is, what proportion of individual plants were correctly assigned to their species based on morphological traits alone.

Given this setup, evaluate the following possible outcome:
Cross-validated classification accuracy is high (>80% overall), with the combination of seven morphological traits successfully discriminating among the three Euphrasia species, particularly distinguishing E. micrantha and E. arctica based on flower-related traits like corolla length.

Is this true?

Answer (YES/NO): YES